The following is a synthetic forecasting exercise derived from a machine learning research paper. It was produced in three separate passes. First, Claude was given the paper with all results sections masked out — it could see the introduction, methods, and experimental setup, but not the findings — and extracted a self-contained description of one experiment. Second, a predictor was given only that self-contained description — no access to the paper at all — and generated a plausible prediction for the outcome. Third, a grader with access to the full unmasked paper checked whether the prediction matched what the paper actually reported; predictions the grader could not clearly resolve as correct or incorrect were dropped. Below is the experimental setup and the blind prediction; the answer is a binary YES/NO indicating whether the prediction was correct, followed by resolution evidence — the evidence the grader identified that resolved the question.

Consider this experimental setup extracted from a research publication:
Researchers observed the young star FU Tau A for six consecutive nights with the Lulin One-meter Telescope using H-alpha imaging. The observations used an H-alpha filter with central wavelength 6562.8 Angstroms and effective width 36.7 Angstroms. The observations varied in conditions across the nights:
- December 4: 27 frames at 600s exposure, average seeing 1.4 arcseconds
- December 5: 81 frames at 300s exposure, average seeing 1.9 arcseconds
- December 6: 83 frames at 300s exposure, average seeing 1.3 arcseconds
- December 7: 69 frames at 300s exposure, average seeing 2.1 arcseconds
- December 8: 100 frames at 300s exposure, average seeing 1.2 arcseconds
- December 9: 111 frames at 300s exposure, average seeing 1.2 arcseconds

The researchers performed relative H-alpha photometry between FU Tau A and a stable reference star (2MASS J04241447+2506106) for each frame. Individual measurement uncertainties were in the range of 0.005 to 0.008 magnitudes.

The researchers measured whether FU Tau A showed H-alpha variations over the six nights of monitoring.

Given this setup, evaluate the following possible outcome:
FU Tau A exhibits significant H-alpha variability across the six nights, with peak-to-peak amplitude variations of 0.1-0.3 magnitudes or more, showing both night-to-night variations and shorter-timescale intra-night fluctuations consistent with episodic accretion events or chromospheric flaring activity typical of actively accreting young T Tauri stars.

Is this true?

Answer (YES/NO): YES